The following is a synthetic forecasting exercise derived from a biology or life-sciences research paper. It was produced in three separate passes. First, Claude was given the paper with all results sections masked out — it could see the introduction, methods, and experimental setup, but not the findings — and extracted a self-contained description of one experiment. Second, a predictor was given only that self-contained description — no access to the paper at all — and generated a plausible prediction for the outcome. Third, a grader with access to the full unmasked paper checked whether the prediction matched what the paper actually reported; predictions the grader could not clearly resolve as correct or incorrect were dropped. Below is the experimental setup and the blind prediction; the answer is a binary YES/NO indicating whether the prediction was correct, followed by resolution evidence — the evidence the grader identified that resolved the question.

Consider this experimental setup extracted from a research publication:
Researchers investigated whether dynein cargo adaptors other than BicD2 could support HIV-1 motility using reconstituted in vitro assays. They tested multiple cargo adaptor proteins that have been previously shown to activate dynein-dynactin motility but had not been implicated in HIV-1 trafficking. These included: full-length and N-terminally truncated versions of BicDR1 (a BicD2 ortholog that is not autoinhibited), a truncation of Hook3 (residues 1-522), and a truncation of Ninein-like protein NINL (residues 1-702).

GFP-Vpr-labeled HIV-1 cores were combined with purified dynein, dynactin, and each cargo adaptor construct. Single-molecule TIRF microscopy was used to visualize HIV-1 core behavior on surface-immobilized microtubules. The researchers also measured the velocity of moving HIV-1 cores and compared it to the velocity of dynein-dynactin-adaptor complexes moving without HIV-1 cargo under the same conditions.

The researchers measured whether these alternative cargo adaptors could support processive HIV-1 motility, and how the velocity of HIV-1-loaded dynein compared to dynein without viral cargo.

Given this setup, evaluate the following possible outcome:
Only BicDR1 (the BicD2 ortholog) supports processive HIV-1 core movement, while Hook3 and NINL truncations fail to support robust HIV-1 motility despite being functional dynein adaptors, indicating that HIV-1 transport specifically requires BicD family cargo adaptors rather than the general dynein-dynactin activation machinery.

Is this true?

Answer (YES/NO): NO